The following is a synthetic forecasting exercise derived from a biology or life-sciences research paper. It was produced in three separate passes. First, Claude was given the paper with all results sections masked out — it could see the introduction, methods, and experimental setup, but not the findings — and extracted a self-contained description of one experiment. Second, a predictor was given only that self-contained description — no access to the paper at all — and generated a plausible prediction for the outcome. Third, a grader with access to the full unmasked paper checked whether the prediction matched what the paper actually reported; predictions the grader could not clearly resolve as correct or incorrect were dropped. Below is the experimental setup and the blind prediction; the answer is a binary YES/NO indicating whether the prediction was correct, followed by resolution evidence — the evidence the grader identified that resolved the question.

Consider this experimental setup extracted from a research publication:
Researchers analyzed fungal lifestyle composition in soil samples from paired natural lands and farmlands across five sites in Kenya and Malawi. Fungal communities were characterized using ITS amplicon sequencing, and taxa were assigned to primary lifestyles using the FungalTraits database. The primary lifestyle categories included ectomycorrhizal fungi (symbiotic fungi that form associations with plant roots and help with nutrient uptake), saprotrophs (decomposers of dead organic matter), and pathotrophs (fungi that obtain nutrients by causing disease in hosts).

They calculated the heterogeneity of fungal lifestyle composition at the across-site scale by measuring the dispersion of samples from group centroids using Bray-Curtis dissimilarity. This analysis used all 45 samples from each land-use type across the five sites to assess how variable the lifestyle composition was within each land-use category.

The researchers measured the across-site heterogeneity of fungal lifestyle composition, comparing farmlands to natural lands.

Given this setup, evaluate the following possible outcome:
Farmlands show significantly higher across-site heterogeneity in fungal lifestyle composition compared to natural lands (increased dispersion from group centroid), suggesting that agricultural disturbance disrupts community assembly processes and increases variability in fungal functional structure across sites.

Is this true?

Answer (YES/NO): NO